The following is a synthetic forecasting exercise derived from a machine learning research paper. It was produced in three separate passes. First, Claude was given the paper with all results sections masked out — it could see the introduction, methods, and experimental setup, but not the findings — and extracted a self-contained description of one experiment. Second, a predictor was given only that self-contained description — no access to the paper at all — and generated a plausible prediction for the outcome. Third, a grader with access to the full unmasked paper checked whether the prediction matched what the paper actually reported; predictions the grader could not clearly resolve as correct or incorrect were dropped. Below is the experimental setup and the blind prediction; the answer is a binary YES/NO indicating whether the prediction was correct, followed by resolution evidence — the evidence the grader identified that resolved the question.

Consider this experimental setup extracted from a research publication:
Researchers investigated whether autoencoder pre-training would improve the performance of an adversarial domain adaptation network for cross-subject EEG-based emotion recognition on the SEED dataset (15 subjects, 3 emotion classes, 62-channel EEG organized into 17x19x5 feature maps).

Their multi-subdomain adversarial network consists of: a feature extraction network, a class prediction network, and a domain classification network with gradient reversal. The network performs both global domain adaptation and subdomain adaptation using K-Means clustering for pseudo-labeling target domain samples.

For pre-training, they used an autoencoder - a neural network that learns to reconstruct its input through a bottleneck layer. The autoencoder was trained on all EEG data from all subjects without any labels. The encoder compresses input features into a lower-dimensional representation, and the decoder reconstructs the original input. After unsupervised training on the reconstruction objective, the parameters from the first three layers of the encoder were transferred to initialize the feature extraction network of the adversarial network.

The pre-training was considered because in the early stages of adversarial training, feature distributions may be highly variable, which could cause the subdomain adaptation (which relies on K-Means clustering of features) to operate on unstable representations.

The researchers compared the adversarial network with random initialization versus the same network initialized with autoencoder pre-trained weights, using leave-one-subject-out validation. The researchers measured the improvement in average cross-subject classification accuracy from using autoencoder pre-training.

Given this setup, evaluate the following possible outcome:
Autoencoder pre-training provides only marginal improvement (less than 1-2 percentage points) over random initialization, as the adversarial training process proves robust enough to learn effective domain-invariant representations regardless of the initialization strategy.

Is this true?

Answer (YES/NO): NO